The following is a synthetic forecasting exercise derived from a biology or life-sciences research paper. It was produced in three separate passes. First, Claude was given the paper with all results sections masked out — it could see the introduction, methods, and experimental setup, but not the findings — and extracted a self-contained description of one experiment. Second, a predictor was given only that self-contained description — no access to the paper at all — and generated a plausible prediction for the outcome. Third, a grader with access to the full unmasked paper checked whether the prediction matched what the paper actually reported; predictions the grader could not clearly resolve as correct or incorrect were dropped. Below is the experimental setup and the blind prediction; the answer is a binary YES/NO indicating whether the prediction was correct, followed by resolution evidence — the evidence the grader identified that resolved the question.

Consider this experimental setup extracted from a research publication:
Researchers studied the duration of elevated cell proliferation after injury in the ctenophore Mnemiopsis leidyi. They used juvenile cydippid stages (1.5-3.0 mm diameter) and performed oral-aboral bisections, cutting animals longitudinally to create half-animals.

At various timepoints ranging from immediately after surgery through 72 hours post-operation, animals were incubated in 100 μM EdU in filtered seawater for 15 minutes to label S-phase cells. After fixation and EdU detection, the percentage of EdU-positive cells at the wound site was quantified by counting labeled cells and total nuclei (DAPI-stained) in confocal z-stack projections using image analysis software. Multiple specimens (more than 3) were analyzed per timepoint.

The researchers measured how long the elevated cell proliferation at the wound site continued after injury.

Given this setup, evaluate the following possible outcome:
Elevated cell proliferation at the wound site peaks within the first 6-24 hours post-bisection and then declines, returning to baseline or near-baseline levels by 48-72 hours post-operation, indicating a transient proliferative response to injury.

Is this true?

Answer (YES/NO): NO